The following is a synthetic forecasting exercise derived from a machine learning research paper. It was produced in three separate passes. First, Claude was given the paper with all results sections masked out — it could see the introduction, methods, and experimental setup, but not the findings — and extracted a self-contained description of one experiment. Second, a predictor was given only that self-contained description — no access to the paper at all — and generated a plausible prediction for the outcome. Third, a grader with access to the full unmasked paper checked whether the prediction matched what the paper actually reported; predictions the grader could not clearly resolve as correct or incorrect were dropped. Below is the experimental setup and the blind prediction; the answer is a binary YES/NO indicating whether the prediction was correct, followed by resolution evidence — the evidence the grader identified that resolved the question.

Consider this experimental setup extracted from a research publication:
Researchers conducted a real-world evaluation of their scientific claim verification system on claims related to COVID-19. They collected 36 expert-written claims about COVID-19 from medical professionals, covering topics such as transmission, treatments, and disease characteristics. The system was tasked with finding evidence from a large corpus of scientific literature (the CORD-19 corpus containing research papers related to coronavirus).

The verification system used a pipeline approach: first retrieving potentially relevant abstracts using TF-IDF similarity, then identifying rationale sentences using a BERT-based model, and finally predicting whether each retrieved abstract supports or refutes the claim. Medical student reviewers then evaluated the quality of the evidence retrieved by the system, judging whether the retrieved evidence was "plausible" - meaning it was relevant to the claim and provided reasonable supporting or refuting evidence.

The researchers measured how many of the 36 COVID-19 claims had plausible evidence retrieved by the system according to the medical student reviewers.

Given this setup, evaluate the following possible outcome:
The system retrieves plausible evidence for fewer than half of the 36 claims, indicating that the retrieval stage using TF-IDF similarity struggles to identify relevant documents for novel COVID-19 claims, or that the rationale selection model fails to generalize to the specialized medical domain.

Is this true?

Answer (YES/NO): NO